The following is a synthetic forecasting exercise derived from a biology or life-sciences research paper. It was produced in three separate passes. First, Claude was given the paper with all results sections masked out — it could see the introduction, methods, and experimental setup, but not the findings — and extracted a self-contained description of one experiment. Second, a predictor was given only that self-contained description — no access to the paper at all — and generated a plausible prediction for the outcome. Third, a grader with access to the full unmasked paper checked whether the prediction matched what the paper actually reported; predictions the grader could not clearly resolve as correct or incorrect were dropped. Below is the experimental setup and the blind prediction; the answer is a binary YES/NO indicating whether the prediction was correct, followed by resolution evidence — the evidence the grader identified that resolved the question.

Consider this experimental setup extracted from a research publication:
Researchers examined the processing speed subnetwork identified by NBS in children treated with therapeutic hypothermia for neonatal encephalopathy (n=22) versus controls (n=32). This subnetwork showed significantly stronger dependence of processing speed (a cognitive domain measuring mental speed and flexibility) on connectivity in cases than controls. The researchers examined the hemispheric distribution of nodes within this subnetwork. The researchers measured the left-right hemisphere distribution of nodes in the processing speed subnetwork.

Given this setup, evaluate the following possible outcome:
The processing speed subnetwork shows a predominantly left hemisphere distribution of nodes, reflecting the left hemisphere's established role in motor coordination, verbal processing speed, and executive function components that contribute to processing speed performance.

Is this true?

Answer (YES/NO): NO